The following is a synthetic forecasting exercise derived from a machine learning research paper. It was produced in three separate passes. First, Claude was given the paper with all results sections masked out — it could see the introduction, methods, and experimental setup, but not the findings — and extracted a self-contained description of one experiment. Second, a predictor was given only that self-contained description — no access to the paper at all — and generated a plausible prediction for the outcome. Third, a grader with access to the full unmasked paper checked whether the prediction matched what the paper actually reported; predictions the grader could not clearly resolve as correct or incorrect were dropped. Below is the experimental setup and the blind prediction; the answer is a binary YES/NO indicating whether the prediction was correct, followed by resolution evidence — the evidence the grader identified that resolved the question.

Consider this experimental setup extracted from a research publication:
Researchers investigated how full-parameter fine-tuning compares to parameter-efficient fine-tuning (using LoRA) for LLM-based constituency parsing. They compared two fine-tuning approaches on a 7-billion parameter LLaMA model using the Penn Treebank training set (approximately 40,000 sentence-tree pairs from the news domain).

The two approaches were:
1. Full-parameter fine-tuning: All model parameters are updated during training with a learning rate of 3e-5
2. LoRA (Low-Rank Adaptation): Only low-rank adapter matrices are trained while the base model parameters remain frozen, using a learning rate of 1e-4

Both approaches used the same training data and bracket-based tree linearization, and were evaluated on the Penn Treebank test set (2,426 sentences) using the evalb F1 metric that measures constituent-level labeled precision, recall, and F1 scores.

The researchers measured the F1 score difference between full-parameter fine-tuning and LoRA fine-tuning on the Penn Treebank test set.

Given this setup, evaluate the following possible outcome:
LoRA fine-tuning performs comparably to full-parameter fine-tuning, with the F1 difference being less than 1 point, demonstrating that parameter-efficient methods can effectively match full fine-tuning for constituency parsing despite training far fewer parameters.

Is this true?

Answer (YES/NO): NO